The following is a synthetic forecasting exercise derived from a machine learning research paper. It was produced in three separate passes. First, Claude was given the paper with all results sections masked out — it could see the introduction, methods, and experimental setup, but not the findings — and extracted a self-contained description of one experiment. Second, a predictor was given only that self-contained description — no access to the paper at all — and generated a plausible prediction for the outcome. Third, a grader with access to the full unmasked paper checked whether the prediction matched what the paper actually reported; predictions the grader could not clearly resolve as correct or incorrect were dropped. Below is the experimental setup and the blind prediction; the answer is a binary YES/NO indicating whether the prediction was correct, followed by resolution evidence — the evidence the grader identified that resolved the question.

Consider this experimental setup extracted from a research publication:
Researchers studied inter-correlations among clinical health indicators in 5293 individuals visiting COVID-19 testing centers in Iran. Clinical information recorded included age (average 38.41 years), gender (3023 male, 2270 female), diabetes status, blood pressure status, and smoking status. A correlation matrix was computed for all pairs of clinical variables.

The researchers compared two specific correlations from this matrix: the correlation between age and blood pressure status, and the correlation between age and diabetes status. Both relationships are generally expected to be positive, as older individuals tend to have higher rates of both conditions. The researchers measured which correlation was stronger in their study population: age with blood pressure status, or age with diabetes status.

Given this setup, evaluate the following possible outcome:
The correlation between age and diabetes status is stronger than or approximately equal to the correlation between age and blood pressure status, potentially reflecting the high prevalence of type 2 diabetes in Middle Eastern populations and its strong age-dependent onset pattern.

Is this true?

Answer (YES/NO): NO